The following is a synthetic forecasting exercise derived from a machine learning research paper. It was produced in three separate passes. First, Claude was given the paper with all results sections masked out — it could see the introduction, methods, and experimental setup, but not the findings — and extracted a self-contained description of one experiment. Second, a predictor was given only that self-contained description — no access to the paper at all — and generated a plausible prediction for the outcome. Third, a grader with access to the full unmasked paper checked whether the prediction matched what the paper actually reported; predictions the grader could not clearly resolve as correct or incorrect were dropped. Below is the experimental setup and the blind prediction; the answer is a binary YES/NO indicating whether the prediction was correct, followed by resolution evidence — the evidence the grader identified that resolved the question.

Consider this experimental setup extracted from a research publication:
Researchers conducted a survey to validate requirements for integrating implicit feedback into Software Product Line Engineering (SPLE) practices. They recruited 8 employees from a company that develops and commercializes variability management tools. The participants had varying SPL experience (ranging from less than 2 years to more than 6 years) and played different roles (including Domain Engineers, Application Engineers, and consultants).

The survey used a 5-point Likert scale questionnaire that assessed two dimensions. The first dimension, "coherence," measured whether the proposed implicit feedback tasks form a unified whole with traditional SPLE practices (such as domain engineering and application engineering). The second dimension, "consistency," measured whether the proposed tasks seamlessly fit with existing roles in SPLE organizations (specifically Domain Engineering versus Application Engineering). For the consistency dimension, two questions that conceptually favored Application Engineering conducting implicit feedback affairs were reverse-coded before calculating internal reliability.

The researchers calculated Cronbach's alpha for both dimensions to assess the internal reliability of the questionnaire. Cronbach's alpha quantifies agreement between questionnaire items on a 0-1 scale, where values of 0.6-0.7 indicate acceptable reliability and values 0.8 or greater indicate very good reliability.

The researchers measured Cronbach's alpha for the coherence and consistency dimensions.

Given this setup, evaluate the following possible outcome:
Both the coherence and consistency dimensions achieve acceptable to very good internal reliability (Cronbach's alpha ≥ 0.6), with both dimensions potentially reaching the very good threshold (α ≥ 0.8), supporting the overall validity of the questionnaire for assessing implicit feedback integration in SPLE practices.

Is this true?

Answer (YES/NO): NO